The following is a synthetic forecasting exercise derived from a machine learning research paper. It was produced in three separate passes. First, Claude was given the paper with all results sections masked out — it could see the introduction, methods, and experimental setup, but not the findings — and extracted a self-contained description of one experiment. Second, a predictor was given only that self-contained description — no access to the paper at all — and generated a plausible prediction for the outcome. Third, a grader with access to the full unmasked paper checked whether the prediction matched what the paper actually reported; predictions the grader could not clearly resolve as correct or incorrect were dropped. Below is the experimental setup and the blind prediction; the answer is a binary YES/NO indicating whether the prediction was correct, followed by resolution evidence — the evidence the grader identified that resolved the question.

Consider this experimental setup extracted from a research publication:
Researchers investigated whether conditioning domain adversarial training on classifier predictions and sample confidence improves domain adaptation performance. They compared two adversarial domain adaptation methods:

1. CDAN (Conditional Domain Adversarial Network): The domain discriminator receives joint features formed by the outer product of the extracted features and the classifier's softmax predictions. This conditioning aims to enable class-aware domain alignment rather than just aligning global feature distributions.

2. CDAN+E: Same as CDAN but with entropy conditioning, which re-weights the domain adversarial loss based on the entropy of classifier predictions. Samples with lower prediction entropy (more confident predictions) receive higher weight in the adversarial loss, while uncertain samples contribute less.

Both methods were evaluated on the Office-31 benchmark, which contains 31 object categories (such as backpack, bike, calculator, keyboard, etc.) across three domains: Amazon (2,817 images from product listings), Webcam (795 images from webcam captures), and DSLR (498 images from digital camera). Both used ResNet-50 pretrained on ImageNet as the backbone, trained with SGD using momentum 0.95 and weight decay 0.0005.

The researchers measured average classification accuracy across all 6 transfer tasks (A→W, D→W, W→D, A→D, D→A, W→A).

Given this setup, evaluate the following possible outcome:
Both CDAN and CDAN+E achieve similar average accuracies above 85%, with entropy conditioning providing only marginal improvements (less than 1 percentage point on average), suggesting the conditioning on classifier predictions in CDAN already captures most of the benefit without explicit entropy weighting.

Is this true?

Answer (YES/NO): NO